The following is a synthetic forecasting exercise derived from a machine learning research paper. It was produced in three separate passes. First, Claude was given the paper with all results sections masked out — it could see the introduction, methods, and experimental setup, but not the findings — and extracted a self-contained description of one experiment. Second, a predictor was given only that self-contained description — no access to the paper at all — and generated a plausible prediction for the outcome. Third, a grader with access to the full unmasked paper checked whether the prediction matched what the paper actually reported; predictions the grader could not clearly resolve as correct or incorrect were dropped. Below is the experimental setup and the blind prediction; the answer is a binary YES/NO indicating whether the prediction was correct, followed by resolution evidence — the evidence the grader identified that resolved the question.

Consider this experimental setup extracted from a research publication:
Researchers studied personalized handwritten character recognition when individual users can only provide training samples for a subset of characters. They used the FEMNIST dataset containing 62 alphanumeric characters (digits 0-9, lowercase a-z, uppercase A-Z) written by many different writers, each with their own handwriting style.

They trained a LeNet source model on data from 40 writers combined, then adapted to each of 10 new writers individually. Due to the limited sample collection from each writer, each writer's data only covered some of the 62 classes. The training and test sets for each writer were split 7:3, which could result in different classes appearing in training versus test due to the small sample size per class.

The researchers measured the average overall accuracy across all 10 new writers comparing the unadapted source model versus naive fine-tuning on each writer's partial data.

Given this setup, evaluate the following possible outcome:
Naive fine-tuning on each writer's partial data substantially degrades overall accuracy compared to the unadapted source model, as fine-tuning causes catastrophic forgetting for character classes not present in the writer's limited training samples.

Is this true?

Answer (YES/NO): NO